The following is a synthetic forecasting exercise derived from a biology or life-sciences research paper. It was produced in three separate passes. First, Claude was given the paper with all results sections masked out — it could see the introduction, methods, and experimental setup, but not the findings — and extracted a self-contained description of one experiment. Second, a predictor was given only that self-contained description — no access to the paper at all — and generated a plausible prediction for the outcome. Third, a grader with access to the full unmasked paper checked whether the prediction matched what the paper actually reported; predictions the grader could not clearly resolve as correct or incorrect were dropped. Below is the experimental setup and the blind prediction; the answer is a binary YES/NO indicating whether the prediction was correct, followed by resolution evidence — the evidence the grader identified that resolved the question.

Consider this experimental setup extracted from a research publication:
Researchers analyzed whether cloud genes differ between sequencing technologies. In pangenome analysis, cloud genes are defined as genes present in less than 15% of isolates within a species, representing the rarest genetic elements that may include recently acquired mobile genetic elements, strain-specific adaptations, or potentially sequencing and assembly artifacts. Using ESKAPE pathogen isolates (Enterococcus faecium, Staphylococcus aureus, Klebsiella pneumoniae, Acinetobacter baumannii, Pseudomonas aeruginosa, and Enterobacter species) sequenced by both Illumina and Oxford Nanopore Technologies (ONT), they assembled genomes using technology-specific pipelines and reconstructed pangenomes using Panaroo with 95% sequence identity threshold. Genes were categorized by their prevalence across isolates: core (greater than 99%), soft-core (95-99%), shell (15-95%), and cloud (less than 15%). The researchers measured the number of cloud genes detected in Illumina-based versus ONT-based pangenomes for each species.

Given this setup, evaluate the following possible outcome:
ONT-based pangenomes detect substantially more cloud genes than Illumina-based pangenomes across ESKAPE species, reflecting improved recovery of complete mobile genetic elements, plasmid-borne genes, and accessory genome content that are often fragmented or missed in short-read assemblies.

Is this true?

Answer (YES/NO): YES